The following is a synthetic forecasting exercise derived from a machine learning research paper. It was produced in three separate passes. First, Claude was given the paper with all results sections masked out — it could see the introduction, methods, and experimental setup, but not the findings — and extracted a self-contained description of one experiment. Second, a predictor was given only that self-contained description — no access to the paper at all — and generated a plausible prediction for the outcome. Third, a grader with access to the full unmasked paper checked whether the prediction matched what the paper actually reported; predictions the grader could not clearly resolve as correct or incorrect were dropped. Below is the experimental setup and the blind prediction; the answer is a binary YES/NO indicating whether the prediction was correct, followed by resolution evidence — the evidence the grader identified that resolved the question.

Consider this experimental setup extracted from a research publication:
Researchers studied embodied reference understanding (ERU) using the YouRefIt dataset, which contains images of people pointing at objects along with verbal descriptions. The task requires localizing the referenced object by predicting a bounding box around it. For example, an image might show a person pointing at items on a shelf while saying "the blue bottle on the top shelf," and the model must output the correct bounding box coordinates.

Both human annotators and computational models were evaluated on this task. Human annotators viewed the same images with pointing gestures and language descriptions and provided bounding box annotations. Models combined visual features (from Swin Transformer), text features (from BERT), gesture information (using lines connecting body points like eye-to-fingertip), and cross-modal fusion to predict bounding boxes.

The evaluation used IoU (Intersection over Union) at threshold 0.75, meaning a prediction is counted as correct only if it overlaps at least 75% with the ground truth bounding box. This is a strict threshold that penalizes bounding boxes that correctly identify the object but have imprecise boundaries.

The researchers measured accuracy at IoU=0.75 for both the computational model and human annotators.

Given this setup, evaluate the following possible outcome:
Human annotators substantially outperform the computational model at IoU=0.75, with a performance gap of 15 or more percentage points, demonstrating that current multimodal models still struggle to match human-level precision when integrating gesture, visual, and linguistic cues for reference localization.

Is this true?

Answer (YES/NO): NO